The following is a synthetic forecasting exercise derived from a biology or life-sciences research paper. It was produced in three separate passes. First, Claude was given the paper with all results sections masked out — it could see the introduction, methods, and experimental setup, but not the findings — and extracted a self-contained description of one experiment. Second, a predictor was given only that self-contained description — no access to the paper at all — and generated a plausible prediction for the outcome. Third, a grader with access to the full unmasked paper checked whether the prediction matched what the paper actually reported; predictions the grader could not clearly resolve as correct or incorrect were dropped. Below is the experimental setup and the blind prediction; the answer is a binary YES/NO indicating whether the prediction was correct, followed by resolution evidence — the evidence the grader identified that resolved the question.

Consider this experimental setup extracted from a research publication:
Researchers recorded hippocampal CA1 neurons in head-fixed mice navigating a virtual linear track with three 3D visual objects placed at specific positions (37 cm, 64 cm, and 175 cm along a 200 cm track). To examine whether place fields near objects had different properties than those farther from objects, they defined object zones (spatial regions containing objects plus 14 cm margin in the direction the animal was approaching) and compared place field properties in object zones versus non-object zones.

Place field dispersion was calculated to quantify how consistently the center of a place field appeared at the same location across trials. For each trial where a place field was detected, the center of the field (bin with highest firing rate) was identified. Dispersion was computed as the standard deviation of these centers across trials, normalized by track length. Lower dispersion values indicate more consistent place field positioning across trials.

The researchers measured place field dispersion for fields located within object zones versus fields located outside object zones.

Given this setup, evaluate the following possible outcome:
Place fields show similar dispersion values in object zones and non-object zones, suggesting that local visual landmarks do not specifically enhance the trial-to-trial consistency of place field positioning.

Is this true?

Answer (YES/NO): NO